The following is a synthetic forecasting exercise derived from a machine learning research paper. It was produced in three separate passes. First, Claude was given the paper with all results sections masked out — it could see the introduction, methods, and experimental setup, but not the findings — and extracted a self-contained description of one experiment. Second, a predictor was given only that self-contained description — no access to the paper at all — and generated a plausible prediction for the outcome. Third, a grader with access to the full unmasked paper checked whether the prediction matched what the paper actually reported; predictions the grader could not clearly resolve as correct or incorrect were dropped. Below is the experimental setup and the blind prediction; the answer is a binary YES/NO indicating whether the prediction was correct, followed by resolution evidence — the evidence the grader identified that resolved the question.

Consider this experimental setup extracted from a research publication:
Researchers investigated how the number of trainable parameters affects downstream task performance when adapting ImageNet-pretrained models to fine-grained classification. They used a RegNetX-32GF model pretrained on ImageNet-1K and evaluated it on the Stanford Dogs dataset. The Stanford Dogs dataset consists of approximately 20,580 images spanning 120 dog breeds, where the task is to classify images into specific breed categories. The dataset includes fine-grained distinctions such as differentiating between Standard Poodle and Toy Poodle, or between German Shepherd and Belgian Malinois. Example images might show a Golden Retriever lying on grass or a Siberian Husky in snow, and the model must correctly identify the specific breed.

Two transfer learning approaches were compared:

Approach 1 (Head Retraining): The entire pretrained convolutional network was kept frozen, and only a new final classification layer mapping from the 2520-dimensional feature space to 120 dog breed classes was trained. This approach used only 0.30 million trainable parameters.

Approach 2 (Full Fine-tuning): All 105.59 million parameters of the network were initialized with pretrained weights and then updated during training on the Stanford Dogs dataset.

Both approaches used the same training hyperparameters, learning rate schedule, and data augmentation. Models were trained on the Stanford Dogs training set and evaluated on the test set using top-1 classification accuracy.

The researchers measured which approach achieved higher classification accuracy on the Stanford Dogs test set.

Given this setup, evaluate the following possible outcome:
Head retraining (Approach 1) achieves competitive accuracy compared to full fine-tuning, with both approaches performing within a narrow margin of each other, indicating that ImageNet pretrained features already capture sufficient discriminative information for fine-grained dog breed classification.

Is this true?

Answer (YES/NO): NO